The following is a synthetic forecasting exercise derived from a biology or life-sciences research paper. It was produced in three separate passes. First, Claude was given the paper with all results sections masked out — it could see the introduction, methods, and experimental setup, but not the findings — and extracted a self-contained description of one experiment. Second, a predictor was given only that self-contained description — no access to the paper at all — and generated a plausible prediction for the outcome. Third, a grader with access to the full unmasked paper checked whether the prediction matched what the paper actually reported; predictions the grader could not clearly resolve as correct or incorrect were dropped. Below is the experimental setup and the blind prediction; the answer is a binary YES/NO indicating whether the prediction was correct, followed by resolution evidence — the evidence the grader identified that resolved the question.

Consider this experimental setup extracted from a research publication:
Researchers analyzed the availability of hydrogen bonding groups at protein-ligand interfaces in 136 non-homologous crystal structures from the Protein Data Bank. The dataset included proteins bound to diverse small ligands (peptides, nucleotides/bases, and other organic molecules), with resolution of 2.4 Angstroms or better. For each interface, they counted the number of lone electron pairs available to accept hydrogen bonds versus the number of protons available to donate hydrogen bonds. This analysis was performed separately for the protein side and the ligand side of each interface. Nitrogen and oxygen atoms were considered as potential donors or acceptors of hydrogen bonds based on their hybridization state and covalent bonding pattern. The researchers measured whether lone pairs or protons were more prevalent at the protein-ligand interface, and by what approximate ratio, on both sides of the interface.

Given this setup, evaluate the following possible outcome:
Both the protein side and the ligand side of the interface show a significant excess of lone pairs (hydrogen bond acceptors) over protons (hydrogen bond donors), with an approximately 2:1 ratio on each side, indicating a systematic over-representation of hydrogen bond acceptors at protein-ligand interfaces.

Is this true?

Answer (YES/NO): NO